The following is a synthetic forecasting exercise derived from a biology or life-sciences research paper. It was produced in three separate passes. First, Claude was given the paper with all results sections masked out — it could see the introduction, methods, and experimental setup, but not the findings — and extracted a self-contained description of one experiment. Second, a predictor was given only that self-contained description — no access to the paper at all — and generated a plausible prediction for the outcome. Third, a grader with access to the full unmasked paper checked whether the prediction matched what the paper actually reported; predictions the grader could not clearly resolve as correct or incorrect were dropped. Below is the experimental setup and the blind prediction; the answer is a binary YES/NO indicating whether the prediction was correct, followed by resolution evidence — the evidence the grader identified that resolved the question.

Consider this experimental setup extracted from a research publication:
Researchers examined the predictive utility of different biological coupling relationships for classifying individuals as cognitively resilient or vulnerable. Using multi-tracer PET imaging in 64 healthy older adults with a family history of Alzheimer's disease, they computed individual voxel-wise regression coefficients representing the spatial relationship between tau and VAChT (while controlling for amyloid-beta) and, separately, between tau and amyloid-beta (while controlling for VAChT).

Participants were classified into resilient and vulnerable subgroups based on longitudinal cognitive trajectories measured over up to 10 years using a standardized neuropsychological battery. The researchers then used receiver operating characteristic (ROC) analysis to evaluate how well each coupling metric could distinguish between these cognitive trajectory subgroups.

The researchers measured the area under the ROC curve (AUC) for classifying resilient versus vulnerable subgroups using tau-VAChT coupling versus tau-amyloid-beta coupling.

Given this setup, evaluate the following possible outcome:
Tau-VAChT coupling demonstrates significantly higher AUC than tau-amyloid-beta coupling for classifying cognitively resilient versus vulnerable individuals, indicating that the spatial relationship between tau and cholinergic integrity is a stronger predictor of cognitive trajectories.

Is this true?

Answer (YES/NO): YES